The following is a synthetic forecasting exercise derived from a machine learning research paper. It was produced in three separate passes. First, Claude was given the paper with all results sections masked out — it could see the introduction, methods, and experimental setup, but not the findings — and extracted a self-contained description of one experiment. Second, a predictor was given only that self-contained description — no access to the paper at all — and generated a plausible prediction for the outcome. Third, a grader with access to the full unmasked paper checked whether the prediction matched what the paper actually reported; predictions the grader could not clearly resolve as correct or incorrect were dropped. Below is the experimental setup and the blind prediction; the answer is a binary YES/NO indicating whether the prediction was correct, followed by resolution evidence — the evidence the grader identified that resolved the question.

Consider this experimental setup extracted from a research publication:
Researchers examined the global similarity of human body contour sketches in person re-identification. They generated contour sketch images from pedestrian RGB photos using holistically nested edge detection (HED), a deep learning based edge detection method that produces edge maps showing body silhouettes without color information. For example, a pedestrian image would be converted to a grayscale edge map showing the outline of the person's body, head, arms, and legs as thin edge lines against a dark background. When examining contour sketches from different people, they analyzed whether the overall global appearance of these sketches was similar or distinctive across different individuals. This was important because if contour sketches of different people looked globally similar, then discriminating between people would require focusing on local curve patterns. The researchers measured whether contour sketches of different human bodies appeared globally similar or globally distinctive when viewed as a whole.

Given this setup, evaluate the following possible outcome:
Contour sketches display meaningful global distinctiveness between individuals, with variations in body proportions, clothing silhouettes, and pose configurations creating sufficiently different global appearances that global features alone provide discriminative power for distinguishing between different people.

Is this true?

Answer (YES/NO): NO